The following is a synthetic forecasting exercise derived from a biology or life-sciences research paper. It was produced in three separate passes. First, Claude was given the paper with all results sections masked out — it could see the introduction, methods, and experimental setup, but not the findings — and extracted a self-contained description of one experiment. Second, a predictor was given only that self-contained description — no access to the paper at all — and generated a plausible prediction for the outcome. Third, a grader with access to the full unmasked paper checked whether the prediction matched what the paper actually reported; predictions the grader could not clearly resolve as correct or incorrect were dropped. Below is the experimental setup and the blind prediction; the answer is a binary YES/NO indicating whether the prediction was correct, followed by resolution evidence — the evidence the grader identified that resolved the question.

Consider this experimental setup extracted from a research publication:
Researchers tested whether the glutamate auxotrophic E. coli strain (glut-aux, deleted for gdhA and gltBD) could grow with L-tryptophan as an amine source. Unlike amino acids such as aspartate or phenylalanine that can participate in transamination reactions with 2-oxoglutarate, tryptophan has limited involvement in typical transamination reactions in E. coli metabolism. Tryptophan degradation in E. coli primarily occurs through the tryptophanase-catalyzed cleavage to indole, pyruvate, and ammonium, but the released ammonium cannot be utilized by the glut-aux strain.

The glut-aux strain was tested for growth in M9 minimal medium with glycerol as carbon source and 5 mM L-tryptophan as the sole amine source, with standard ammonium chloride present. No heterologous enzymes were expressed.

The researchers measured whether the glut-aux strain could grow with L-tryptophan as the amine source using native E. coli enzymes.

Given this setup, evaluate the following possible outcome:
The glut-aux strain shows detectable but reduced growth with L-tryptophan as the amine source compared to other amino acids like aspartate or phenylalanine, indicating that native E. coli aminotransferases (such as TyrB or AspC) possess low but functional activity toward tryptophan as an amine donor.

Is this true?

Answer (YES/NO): YES